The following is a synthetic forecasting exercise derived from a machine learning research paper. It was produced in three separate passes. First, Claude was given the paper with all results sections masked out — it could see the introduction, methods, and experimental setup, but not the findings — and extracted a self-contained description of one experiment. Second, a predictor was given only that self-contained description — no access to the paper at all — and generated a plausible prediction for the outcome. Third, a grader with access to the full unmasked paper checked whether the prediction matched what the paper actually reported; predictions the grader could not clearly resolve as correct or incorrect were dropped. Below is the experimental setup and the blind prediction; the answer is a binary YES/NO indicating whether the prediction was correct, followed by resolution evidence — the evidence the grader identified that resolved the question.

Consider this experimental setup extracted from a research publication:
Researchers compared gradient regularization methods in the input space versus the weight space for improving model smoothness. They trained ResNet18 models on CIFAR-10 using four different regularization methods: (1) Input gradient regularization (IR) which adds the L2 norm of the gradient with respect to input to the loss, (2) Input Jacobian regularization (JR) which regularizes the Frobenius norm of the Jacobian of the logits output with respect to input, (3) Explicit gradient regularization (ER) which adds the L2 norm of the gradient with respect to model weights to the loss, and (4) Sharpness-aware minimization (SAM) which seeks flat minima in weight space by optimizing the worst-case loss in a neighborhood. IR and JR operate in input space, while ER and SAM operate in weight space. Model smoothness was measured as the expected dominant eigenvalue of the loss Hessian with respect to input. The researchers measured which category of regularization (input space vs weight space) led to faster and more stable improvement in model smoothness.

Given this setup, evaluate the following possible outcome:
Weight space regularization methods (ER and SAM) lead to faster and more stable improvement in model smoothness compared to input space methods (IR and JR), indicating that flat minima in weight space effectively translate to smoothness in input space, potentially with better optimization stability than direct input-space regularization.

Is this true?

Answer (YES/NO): NO